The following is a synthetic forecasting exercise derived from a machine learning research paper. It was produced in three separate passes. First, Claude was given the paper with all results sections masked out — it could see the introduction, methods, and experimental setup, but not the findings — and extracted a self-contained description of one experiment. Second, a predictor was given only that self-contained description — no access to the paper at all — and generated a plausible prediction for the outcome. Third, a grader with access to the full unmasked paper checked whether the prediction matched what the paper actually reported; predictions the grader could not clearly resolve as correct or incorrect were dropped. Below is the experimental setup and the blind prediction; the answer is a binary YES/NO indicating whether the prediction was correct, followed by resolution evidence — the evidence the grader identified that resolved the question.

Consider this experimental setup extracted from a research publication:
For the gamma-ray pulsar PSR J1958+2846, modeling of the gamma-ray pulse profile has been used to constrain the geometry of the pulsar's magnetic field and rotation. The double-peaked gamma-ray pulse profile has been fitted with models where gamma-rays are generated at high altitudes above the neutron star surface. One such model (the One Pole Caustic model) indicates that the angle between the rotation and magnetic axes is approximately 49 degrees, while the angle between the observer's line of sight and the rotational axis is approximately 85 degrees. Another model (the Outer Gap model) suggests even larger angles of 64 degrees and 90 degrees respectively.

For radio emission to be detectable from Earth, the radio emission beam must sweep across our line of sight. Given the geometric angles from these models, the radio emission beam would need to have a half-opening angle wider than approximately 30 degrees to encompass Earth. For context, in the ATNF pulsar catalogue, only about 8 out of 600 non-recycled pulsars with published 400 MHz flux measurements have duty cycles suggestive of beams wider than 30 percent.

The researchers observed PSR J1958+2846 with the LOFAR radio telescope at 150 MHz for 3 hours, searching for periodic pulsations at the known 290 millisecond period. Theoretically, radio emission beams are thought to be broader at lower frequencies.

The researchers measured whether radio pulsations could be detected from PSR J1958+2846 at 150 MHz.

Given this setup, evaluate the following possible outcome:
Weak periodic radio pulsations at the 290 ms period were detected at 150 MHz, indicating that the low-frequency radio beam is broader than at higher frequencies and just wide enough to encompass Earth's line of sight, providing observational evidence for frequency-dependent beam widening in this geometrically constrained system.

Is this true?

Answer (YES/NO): NO